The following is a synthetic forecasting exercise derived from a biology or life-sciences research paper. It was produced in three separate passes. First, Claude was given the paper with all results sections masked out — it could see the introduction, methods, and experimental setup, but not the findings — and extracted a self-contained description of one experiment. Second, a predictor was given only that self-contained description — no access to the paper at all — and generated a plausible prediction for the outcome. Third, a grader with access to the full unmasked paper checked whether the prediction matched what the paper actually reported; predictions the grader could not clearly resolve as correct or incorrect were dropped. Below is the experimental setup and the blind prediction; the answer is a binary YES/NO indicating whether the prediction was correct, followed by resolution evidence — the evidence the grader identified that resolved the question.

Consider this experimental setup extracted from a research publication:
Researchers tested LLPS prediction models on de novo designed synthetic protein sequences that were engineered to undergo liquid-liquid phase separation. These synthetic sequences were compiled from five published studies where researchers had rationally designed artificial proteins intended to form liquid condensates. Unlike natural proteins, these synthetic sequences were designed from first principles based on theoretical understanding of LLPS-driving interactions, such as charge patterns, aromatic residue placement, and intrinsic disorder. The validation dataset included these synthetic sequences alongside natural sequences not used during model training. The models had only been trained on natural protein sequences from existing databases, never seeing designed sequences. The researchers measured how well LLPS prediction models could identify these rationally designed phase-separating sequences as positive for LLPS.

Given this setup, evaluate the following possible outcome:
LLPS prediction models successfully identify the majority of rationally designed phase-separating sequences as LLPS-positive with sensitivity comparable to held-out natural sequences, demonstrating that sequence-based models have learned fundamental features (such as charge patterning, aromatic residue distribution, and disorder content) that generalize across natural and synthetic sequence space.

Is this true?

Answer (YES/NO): YES